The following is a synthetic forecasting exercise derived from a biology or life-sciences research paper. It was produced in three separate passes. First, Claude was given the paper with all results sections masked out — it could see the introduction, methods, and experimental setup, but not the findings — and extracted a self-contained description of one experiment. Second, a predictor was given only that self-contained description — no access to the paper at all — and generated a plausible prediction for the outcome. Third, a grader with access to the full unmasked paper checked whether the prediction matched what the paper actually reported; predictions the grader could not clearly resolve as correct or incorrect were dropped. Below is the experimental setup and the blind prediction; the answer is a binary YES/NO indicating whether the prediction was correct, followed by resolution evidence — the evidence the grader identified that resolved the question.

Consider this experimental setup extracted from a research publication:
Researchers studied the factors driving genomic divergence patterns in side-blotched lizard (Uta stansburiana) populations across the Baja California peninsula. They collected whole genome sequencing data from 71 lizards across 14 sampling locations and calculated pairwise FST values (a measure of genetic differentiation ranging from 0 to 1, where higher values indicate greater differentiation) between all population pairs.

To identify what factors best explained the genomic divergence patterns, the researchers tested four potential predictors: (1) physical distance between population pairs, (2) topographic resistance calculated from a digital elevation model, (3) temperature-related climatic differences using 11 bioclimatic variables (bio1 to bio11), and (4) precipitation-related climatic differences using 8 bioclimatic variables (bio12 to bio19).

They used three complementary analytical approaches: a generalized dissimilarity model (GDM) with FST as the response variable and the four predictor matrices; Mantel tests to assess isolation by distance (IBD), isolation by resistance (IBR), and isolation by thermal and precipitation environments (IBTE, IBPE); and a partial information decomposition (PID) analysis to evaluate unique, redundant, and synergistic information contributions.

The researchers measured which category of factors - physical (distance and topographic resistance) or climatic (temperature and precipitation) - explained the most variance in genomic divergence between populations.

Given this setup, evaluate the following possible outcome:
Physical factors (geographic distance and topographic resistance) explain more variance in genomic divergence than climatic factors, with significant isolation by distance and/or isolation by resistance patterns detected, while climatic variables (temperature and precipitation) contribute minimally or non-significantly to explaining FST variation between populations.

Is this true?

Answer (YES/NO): NO